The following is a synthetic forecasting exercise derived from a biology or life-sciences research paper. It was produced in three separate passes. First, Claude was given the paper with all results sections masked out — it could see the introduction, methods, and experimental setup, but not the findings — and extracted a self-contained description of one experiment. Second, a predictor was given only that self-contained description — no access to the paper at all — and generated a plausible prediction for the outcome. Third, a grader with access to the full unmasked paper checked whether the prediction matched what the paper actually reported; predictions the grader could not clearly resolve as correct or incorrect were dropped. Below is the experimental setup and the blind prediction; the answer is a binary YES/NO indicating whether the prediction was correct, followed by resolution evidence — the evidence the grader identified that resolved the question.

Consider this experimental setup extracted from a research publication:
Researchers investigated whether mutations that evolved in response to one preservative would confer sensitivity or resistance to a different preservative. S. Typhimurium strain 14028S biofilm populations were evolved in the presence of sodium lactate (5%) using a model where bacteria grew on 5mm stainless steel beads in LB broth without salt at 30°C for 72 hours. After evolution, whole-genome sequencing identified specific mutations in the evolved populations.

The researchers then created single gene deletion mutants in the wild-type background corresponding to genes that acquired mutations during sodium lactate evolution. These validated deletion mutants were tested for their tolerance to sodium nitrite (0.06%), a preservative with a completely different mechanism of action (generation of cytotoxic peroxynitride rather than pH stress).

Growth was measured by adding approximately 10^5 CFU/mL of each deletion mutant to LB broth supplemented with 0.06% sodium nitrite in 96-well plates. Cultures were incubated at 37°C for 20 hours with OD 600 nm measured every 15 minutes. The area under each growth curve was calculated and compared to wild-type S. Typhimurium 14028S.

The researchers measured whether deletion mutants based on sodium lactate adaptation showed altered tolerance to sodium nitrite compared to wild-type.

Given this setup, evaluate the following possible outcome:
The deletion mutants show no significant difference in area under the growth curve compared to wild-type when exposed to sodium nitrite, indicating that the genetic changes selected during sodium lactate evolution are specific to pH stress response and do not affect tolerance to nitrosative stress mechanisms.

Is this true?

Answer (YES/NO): YES